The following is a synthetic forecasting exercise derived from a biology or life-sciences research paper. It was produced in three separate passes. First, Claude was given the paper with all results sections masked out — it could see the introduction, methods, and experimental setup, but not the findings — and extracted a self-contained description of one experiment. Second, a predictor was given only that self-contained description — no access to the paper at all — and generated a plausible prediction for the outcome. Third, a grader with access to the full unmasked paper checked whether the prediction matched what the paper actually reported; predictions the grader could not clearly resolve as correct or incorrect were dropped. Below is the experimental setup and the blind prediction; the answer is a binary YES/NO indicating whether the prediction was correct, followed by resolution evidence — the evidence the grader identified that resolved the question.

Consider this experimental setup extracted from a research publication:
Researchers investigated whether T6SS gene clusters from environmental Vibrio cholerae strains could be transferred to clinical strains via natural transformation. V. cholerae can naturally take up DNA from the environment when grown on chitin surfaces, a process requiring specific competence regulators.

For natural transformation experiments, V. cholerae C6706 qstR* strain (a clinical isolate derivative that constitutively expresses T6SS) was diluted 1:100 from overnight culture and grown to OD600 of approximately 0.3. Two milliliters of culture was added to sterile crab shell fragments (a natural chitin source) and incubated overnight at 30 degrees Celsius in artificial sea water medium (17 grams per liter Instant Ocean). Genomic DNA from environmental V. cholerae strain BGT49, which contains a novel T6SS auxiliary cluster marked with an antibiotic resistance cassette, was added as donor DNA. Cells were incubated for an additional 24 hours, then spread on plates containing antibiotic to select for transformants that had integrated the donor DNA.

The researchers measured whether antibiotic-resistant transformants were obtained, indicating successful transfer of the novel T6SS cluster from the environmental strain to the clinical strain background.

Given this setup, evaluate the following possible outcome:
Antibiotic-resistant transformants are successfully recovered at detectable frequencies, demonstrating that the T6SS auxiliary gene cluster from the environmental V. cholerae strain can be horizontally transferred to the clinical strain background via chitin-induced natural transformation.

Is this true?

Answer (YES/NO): YES